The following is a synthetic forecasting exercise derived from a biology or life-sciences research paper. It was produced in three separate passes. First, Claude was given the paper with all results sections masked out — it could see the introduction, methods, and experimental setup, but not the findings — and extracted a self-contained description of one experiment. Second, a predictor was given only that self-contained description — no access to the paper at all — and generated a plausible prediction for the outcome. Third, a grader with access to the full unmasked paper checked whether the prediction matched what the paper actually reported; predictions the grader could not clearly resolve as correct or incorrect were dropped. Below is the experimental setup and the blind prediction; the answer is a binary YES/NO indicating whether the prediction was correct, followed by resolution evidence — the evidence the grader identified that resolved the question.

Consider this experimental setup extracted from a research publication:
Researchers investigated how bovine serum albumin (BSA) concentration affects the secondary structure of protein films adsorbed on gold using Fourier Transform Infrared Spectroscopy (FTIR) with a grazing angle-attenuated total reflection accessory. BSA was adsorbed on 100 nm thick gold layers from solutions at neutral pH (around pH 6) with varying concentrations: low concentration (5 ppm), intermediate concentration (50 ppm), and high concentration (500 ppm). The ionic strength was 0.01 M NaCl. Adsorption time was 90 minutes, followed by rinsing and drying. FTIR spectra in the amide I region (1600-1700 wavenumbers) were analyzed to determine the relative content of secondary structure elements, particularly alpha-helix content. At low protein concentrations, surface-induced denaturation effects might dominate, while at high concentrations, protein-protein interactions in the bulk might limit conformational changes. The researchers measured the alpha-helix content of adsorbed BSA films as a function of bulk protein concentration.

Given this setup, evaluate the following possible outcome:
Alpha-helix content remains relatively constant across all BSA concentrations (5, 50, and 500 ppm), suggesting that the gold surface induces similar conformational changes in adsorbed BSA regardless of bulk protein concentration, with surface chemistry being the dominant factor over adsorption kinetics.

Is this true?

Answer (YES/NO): NO